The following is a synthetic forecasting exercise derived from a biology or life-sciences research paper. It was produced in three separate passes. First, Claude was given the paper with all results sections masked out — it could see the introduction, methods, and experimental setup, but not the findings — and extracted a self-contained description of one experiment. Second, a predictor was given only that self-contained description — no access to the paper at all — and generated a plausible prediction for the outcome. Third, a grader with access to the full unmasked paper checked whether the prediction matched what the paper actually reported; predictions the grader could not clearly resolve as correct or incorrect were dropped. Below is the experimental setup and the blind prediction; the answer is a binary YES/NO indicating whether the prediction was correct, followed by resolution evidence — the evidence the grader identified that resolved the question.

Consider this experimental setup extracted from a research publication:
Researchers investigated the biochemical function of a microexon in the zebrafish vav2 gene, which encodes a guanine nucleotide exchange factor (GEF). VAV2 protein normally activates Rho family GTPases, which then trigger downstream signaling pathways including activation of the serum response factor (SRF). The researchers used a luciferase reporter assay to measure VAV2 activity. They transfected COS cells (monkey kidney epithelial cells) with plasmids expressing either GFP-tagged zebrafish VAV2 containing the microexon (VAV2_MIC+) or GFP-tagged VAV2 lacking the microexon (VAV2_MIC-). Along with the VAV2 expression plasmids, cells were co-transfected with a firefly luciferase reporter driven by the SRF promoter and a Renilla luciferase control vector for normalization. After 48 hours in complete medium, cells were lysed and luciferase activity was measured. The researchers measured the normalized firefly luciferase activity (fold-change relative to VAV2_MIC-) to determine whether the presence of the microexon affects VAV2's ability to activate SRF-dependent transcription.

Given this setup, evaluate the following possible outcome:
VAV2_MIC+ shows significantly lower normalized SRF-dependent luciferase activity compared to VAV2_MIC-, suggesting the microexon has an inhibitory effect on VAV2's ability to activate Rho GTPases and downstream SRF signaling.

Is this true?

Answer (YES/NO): NO